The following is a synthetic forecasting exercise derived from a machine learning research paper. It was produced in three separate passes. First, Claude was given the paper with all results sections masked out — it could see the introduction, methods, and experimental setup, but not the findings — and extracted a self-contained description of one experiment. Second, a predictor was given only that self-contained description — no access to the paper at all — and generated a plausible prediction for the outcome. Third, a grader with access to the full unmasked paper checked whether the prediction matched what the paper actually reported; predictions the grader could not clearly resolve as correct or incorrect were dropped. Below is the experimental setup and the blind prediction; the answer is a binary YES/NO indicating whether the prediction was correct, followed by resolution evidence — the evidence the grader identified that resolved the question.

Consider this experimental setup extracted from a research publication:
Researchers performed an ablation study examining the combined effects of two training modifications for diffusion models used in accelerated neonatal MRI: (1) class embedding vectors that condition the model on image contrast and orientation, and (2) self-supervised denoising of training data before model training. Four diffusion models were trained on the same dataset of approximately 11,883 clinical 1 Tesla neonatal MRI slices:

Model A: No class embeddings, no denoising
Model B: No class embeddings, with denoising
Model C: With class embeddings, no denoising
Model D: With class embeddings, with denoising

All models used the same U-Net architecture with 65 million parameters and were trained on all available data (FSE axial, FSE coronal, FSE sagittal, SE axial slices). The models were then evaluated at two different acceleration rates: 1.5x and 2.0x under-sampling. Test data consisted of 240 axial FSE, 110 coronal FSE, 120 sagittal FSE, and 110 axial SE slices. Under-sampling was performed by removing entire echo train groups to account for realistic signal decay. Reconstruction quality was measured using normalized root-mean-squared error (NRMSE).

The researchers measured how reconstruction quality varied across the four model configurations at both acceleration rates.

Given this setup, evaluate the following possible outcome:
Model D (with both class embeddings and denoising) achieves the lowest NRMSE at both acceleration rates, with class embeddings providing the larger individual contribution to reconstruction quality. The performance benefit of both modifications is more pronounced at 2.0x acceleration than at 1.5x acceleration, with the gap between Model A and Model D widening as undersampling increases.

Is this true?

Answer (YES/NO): NO